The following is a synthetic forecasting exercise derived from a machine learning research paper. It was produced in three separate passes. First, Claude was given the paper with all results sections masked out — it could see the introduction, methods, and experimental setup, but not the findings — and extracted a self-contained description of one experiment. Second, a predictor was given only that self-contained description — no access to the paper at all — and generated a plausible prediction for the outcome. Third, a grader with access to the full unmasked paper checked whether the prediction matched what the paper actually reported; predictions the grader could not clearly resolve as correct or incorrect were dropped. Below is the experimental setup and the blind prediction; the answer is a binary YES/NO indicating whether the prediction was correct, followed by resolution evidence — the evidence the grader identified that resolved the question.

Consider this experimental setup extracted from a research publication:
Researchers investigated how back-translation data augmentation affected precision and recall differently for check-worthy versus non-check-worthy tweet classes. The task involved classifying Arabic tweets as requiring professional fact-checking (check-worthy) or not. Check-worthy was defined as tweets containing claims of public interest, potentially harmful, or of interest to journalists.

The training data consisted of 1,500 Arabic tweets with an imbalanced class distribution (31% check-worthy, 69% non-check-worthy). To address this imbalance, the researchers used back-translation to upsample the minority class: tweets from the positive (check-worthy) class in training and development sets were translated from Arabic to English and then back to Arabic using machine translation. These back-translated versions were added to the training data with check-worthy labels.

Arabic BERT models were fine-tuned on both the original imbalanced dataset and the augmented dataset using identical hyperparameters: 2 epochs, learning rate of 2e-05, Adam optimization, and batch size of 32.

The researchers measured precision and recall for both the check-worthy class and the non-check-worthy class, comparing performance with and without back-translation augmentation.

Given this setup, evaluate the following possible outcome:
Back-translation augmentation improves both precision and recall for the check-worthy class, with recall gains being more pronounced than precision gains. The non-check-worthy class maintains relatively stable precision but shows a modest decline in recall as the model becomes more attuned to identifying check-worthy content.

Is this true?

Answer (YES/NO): NO